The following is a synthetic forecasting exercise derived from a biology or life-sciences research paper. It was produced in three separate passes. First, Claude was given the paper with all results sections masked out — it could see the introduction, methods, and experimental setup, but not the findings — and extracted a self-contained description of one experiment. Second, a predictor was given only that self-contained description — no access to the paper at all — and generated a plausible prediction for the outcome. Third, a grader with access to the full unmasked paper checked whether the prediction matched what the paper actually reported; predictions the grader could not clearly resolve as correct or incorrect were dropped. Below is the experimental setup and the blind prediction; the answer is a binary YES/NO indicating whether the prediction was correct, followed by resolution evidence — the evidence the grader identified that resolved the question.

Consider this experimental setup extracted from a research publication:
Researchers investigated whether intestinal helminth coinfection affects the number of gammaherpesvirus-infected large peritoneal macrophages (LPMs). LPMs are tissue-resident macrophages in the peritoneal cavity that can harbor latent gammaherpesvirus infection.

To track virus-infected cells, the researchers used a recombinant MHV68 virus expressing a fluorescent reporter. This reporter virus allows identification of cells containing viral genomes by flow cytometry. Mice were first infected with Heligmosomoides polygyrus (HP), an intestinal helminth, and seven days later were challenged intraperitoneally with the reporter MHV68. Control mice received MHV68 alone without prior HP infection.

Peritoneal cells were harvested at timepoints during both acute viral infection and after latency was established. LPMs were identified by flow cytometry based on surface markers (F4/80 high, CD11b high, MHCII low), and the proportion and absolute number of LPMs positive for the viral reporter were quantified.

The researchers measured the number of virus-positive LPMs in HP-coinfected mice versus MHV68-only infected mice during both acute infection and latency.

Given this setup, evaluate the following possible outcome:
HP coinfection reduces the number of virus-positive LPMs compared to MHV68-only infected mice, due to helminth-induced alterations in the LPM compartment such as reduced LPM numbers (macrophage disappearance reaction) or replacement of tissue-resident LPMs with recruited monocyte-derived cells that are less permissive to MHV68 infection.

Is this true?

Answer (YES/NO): NO